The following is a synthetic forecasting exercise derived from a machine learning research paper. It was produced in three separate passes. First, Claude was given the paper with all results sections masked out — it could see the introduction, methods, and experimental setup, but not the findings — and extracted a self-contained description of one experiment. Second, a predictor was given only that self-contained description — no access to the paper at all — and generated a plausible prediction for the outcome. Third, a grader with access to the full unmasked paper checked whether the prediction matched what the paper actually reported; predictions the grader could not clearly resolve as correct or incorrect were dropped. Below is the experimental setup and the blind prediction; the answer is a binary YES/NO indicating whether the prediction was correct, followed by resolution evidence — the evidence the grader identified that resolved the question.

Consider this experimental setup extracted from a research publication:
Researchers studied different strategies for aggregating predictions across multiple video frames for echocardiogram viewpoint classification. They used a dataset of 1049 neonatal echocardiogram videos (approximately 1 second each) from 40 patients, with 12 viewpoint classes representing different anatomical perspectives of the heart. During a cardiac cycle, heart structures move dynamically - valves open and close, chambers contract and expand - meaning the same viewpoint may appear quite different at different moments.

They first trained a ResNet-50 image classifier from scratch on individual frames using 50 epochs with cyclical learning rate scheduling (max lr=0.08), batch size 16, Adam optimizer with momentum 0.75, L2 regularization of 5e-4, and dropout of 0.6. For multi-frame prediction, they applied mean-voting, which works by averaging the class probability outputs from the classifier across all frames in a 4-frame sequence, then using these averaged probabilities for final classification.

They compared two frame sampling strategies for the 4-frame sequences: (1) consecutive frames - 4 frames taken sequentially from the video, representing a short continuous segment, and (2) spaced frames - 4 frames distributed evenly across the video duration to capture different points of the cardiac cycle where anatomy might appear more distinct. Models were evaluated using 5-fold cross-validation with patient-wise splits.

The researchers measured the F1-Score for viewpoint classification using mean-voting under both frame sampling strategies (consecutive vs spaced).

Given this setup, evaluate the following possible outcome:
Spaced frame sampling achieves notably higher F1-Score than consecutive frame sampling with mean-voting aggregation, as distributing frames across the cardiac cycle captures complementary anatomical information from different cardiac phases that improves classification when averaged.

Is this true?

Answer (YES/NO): NO